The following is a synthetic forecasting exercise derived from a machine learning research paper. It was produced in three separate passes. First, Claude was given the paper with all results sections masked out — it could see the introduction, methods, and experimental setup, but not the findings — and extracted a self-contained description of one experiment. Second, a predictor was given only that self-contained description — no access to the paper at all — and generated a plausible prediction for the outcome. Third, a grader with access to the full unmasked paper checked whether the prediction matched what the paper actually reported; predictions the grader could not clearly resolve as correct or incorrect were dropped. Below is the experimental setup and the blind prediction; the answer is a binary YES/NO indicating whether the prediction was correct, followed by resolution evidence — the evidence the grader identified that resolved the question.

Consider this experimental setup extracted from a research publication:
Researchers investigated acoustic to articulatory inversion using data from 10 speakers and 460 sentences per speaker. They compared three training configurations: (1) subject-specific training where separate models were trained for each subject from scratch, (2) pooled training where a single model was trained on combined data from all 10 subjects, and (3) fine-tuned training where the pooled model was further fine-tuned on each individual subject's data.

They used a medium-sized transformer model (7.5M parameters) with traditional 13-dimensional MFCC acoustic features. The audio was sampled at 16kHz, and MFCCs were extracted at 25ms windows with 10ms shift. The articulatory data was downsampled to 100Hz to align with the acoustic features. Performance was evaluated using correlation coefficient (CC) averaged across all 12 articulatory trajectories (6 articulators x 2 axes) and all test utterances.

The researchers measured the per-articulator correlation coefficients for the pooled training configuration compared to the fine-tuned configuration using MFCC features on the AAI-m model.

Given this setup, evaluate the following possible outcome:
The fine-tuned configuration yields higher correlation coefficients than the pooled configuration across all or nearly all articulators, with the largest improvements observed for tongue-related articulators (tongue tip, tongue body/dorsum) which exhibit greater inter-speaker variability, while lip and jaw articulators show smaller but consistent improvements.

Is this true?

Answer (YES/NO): NO